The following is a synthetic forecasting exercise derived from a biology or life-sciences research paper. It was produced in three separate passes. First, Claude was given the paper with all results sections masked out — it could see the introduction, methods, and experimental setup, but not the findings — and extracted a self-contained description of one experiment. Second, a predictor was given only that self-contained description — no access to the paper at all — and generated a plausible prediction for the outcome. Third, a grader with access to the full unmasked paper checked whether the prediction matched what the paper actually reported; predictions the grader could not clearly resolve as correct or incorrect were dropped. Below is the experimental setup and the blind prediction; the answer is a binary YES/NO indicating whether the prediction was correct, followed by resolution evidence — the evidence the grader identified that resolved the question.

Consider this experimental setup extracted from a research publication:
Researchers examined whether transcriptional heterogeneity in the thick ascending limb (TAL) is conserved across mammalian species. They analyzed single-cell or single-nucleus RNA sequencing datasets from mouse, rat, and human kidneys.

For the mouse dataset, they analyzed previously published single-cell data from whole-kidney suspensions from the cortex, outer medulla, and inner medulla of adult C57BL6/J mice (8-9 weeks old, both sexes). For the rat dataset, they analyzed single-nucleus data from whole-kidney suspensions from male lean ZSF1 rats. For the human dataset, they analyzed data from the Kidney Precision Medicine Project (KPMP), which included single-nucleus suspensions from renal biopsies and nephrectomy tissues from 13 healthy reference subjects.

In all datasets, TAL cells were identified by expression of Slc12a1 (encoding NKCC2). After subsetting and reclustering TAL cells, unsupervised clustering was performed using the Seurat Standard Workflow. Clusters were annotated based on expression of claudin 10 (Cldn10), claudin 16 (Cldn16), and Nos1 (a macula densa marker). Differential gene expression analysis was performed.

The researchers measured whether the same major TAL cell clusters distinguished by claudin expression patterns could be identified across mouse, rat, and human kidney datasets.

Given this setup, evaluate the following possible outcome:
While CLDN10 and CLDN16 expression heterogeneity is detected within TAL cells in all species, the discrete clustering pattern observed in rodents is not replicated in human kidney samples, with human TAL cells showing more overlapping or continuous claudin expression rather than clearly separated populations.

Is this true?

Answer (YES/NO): NO